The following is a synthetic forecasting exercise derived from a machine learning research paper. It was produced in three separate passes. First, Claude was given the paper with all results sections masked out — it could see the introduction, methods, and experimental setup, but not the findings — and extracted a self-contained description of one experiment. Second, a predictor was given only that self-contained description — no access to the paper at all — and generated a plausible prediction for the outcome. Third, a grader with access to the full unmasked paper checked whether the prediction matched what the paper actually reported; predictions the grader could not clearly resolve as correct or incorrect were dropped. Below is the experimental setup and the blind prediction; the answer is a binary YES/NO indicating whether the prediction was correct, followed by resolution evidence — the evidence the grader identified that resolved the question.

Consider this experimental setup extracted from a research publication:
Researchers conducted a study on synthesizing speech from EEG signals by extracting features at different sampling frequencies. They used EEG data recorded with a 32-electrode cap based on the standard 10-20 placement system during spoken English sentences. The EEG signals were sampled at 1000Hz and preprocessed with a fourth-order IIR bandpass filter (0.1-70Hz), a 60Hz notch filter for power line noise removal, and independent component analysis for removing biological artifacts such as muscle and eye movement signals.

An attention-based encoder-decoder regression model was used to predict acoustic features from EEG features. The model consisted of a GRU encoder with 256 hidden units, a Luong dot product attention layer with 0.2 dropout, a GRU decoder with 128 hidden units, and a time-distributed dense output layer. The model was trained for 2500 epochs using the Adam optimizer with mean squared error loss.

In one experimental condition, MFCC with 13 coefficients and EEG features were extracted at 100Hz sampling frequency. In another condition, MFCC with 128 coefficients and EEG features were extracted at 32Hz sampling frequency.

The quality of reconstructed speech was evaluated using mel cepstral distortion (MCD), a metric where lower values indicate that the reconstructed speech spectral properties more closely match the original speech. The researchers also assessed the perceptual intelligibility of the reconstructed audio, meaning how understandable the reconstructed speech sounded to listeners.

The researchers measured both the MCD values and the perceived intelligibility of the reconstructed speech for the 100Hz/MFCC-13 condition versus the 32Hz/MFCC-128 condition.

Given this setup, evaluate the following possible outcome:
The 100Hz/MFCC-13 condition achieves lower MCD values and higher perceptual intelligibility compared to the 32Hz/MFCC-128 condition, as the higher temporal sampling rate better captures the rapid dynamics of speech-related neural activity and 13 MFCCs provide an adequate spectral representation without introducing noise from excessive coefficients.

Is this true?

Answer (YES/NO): NO